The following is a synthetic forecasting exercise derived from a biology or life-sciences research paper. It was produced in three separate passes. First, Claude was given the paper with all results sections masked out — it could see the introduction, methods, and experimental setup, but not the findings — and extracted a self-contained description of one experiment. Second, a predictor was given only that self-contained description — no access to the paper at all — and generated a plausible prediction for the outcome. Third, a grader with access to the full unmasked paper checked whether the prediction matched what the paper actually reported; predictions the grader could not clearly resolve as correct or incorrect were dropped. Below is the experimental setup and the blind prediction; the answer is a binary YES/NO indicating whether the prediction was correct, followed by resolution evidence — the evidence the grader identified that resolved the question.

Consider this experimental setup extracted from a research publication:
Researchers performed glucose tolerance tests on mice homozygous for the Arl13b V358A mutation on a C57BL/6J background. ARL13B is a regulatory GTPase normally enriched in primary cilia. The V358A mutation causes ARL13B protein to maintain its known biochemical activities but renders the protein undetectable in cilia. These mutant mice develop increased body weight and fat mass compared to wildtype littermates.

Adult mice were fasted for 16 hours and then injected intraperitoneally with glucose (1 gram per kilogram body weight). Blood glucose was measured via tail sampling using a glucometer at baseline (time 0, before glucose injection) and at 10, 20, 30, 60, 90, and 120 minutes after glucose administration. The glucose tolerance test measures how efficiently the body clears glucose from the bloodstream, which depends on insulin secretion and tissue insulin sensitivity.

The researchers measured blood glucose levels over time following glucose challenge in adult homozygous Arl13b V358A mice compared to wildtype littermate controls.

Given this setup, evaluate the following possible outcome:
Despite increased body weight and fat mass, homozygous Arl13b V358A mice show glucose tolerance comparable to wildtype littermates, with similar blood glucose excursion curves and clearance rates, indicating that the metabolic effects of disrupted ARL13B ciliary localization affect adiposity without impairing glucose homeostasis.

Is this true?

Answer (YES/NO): NO